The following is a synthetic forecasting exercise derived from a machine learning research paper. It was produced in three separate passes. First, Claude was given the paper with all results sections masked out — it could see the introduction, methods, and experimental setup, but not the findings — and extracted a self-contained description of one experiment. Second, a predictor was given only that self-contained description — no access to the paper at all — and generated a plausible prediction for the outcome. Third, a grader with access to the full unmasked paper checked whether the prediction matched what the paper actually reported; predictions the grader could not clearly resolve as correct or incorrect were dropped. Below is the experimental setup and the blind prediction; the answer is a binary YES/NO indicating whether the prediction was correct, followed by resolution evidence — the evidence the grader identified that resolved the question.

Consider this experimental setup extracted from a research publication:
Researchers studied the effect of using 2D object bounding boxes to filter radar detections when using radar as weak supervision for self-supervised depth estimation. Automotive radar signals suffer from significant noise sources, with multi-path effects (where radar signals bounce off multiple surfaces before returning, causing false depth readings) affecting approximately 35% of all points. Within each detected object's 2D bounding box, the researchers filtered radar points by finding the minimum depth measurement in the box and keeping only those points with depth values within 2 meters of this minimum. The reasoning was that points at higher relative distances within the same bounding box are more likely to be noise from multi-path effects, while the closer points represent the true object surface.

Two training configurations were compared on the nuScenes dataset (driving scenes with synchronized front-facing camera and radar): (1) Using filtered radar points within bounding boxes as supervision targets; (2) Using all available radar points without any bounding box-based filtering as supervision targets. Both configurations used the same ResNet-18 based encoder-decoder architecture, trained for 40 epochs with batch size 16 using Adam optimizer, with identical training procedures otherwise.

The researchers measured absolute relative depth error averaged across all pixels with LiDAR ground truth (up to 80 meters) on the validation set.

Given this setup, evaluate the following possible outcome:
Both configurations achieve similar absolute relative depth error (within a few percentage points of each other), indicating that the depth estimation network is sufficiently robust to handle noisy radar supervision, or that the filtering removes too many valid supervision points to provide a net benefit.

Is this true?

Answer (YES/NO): NO